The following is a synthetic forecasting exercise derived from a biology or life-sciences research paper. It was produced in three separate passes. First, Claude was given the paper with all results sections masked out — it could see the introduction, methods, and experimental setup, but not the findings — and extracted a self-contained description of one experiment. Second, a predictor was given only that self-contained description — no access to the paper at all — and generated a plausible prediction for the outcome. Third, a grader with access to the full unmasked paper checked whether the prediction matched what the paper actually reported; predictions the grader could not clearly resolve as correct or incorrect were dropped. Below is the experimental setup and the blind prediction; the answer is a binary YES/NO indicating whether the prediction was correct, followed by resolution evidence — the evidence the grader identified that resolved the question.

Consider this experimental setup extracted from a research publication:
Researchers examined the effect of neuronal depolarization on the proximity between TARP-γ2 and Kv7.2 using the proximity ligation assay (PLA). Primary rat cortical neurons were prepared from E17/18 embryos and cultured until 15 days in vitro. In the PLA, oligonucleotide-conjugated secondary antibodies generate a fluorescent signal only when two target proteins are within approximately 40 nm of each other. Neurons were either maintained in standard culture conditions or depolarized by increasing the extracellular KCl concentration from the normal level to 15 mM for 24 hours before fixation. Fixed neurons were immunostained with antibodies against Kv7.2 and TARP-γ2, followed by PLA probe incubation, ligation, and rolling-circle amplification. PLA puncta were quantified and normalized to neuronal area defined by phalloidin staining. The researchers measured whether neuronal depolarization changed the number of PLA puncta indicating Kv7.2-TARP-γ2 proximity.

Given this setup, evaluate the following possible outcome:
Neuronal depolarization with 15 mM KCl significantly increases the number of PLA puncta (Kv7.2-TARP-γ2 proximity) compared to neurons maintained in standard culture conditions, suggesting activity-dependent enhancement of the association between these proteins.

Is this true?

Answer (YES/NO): YES